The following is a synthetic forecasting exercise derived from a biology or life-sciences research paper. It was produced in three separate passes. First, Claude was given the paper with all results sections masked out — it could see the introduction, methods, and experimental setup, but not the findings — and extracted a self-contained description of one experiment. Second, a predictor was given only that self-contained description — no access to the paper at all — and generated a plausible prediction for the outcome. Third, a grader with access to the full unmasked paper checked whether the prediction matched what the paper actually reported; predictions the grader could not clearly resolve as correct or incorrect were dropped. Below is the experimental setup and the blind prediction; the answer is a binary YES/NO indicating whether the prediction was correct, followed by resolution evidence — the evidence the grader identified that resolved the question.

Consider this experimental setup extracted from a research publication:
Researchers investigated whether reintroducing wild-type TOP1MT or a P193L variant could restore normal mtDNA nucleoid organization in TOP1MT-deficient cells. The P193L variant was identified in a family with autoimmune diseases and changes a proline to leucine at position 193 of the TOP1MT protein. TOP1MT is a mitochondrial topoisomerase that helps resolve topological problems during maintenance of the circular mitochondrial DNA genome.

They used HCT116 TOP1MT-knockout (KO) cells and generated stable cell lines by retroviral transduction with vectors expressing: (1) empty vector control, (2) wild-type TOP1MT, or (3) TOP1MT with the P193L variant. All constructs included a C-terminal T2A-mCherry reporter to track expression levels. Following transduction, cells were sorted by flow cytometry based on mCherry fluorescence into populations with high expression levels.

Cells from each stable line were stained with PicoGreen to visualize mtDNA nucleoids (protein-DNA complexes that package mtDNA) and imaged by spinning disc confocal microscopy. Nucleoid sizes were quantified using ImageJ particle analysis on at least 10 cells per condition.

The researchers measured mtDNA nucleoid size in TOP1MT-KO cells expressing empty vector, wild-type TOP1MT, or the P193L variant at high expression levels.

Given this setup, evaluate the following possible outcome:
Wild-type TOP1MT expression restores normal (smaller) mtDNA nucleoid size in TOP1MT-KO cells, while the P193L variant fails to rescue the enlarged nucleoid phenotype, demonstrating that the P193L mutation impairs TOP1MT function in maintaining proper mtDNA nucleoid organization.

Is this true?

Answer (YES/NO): NO